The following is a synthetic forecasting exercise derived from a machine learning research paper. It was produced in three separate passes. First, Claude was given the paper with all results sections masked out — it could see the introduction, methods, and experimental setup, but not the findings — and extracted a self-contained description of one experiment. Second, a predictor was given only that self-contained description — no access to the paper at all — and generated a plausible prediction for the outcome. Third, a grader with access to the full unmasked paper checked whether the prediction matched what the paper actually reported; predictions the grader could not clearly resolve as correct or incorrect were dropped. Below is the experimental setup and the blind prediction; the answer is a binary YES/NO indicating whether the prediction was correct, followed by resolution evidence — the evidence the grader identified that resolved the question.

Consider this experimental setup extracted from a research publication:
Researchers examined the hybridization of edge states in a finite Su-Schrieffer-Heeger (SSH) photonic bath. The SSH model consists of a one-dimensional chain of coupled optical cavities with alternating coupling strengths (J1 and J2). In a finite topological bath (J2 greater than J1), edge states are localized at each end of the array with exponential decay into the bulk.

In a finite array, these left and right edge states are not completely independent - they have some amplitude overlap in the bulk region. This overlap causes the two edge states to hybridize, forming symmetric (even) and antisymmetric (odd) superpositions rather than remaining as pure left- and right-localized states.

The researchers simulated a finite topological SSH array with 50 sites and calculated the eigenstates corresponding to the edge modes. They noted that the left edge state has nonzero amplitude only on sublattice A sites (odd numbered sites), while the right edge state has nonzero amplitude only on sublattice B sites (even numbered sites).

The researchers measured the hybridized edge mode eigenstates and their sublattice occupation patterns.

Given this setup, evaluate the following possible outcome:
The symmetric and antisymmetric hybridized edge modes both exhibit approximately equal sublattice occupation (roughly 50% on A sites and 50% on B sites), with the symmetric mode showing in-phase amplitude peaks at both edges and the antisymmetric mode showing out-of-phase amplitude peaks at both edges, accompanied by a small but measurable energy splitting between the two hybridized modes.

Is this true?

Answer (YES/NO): NO